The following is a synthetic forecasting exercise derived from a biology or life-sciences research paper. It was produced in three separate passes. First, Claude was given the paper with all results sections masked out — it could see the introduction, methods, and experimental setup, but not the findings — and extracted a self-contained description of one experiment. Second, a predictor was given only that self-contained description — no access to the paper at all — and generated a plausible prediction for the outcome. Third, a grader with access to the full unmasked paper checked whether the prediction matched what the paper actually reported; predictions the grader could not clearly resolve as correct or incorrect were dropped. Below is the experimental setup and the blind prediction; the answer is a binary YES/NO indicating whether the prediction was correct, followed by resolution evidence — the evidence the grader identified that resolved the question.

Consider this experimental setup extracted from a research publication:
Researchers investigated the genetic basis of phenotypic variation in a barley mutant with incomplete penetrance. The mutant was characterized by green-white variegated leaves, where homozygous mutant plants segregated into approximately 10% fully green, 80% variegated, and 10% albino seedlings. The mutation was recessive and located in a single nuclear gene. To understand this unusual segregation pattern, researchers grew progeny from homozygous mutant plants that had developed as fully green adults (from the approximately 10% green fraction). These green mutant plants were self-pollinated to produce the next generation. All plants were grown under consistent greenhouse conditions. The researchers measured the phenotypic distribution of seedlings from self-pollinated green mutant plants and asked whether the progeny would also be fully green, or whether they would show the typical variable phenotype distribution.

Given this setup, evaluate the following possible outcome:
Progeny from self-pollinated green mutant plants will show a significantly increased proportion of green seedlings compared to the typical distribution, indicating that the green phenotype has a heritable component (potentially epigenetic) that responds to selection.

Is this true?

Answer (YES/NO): NO